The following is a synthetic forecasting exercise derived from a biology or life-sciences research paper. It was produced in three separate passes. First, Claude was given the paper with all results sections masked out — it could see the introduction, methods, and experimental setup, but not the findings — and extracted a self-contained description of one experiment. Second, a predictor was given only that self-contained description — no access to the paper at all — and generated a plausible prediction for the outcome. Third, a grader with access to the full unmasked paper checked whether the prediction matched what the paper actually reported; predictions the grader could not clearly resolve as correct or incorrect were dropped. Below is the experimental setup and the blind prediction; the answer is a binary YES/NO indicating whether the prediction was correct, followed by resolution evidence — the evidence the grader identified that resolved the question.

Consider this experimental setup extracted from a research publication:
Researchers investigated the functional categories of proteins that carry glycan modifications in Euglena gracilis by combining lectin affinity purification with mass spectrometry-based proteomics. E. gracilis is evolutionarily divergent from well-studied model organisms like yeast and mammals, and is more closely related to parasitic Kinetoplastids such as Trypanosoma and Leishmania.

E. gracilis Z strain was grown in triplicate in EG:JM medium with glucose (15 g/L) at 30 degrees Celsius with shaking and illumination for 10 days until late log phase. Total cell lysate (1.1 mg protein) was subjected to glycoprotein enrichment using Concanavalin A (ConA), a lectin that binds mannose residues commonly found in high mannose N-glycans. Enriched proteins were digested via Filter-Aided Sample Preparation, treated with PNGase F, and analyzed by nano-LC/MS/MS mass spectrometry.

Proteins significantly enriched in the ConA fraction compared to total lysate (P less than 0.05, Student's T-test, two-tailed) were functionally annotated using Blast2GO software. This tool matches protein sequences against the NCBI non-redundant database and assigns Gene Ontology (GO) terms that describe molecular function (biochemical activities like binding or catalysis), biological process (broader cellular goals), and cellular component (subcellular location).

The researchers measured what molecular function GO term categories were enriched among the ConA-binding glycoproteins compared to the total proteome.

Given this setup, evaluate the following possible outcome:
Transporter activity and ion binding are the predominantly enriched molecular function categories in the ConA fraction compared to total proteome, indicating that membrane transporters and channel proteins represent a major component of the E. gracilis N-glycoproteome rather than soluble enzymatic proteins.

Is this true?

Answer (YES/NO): NO